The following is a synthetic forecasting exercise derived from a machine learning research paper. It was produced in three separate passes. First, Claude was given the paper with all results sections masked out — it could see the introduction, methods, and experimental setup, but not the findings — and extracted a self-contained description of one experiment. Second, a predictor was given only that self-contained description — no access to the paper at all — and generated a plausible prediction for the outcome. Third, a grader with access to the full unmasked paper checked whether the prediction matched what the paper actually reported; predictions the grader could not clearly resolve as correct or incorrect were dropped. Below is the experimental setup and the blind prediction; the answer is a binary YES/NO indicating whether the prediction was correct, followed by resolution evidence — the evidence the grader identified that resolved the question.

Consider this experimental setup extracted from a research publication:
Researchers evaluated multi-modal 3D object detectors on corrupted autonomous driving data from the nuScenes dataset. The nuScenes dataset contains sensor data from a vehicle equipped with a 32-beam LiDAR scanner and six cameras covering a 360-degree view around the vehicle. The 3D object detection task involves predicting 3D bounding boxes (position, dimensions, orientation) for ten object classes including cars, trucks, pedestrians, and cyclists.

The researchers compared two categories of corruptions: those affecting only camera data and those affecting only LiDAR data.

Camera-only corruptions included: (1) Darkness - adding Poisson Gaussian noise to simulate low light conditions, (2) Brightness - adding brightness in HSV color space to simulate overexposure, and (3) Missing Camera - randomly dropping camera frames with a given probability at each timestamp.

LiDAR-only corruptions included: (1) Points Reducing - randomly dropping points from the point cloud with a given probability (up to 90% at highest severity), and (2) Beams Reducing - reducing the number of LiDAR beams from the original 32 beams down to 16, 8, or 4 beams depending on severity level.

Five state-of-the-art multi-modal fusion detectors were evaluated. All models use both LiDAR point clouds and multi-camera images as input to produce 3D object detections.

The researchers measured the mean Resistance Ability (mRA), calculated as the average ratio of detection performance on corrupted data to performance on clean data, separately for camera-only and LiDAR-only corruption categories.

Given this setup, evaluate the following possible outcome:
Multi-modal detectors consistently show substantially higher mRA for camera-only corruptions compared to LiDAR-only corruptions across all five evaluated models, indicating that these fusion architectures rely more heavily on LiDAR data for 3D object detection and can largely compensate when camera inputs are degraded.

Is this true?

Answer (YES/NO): YES